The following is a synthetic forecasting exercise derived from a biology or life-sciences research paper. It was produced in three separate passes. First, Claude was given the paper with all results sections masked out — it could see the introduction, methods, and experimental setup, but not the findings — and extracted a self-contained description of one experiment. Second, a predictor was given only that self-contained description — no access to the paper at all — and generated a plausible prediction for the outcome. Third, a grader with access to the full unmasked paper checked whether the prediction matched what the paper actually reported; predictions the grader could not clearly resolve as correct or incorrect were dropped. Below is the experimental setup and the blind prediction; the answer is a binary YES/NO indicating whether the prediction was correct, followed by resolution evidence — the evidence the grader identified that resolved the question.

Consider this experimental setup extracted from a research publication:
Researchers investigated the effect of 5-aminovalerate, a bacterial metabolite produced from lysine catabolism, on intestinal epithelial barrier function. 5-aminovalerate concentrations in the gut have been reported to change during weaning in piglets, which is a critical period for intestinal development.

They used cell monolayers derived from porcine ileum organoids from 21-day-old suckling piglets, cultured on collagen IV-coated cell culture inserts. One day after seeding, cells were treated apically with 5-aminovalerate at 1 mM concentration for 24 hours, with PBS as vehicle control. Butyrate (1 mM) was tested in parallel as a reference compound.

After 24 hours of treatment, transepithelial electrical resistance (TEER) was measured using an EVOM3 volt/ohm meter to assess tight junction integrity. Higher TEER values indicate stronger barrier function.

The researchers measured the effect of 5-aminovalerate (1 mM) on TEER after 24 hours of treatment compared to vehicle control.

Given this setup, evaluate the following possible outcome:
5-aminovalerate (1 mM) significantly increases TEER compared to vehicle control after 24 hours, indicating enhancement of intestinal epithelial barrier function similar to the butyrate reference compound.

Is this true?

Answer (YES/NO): NO